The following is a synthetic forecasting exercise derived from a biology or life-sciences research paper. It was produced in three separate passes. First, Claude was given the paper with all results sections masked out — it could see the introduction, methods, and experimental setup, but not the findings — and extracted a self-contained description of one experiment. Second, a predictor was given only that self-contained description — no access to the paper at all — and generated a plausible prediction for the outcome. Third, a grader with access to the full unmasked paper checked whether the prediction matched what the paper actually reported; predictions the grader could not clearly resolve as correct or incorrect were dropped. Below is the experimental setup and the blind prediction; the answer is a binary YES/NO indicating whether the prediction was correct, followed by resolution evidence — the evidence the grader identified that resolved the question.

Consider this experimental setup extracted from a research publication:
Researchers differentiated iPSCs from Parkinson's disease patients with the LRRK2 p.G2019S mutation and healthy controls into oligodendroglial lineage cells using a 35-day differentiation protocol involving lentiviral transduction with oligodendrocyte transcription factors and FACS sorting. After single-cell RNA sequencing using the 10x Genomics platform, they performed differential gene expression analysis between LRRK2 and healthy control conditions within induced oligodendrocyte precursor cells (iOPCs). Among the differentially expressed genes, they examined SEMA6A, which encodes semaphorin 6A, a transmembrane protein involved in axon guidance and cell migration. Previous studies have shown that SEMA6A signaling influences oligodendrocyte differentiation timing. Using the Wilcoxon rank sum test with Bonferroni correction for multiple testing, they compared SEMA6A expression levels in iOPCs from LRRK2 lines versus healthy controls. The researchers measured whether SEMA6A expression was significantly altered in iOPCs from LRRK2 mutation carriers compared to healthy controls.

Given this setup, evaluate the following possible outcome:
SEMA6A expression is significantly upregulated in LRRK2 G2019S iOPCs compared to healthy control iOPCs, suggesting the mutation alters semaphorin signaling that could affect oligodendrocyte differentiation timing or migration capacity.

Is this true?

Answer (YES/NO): NO